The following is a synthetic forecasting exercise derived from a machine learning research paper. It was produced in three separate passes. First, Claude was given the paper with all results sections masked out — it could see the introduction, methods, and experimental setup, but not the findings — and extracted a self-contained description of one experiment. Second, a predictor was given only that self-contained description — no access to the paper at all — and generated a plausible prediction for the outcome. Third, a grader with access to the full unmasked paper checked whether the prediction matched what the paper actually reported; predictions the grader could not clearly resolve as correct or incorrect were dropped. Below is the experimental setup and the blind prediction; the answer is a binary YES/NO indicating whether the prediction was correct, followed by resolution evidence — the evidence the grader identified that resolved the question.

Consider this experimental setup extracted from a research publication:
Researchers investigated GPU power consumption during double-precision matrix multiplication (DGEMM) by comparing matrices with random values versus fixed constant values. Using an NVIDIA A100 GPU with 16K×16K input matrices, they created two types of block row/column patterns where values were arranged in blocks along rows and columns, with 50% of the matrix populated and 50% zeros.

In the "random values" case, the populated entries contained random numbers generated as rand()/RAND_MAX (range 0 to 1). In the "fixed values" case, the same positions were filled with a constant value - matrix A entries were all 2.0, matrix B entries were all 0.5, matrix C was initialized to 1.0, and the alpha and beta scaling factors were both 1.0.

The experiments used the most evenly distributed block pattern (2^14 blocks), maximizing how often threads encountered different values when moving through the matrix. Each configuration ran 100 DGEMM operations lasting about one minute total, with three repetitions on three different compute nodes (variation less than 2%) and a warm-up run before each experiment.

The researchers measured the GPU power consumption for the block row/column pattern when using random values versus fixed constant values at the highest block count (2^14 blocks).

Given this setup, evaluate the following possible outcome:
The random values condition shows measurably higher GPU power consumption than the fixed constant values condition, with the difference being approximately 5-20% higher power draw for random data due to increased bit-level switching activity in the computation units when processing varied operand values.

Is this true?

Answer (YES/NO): NO